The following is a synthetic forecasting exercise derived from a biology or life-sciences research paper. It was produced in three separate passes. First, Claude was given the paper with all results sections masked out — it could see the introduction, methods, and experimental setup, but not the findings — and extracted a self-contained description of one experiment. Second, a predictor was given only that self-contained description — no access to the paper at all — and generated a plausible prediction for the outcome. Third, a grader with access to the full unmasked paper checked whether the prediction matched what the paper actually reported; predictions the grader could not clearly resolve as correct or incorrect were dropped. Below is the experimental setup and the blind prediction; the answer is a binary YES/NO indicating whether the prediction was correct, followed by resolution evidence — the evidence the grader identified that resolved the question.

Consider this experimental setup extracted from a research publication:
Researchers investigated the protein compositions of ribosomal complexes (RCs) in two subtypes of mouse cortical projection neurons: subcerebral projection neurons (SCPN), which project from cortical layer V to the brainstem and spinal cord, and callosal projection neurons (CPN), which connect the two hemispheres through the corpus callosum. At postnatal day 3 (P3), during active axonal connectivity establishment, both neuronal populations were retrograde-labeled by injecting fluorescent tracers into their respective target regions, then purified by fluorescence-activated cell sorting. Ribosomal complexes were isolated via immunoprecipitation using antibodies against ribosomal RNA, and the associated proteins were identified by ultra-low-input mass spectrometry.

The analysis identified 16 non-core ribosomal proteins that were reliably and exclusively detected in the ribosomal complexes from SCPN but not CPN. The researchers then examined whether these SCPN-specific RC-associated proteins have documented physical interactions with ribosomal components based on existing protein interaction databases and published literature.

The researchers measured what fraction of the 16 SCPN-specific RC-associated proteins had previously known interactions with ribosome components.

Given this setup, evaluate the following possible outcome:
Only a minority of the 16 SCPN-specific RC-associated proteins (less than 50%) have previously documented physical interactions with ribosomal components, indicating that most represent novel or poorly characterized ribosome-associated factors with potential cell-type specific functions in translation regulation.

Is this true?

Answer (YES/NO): NO